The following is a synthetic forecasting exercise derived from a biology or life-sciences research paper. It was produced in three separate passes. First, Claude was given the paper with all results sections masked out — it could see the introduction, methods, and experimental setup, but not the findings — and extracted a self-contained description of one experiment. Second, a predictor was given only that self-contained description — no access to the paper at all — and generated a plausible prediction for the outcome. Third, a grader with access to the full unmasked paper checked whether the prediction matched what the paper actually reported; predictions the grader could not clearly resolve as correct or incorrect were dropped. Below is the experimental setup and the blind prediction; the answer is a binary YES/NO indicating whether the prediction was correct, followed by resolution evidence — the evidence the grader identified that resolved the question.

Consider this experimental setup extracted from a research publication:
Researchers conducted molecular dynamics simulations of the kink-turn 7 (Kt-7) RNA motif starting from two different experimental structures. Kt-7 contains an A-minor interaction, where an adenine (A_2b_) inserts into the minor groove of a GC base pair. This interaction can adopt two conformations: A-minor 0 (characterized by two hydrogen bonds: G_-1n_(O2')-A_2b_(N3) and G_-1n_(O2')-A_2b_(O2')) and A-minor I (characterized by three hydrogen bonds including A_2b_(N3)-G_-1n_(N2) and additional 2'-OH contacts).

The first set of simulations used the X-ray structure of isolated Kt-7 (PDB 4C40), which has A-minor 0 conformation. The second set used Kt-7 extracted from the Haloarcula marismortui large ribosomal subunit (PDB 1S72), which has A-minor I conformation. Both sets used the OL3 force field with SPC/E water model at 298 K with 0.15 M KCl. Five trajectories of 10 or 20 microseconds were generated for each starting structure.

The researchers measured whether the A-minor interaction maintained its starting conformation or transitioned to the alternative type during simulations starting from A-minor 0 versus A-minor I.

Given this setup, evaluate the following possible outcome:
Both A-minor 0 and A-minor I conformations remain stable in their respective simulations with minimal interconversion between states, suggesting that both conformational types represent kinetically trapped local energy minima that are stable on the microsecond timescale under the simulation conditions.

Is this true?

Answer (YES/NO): NO